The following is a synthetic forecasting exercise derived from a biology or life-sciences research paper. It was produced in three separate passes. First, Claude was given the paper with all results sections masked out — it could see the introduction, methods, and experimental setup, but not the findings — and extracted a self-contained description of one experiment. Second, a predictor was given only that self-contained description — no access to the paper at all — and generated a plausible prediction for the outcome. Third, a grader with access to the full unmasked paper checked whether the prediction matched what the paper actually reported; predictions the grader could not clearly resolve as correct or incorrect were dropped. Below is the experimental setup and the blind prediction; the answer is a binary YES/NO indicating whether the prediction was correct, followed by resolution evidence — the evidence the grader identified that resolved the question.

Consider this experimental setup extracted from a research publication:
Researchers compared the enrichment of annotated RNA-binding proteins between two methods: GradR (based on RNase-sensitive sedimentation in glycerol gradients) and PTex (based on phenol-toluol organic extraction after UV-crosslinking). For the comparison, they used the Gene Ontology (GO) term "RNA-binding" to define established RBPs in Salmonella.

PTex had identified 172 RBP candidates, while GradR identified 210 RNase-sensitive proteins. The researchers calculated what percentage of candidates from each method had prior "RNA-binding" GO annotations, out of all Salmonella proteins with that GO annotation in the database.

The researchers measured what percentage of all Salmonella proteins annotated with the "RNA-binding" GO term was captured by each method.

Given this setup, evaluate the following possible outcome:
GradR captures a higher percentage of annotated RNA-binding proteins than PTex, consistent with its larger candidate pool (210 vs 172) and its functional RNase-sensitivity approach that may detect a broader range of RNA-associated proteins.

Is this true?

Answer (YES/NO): YES